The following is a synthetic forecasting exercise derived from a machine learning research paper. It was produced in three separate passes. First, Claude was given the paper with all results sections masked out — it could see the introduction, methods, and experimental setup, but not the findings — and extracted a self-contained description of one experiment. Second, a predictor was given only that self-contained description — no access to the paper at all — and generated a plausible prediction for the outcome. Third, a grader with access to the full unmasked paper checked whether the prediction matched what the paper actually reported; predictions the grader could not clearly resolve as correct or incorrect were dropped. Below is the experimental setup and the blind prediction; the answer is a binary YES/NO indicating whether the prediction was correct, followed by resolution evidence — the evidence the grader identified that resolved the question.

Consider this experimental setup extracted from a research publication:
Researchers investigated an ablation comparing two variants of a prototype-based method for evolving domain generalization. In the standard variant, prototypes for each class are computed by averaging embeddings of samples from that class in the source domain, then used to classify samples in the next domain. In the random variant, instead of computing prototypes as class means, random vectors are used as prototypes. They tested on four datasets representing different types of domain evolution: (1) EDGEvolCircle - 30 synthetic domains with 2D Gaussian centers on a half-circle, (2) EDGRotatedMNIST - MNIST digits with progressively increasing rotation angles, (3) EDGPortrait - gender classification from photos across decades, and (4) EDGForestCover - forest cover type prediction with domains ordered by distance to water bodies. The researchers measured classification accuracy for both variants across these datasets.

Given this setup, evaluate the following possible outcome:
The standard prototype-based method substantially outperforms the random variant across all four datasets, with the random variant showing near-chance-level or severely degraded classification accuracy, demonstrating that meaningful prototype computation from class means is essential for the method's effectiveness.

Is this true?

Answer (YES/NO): NO